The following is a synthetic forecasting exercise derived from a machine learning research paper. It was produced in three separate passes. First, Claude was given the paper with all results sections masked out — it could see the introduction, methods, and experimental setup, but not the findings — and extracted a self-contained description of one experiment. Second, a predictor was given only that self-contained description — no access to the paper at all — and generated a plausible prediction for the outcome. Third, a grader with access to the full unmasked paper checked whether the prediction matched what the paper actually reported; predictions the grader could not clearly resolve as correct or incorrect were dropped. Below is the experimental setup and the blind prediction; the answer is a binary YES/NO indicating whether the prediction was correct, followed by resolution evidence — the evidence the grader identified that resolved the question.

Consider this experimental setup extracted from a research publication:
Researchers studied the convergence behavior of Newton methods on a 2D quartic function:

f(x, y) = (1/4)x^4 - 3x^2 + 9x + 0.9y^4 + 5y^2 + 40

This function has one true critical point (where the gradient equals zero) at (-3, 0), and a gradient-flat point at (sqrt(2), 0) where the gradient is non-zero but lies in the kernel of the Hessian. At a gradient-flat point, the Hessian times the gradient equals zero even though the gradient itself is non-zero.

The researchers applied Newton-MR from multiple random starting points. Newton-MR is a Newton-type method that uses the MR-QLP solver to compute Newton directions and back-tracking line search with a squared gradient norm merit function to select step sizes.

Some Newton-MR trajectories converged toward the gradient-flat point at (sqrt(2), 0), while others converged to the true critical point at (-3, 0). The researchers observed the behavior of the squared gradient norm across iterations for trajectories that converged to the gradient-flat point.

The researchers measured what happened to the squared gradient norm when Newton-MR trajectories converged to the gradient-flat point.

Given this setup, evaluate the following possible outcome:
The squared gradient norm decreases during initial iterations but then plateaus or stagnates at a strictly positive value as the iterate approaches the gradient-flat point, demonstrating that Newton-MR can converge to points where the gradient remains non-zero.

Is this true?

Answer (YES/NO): YES